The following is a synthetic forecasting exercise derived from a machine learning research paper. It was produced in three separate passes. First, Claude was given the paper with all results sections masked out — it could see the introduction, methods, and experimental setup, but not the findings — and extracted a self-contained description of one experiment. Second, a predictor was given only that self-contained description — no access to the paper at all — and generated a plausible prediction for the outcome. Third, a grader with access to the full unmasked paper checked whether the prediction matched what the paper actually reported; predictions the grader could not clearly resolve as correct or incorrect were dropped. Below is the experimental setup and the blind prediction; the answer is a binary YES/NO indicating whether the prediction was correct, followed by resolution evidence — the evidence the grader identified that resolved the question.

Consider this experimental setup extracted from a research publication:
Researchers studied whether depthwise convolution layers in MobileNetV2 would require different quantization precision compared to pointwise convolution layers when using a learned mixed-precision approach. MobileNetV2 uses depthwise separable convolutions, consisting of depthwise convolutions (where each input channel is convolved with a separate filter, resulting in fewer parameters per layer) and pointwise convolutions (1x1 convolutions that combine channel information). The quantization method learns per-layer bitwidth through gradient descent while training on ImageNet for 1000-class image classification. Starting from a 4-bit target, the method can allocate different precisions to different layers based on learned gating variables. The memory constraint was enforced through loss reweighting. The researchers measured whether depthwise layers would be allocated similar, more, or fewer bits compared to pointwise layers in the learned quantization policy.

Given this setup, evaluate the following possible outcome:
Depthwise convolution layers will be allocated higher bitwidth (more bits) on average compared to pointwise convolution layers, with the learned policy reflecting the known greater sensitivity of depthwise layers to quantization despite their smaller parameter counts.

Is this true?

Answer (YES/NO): YES